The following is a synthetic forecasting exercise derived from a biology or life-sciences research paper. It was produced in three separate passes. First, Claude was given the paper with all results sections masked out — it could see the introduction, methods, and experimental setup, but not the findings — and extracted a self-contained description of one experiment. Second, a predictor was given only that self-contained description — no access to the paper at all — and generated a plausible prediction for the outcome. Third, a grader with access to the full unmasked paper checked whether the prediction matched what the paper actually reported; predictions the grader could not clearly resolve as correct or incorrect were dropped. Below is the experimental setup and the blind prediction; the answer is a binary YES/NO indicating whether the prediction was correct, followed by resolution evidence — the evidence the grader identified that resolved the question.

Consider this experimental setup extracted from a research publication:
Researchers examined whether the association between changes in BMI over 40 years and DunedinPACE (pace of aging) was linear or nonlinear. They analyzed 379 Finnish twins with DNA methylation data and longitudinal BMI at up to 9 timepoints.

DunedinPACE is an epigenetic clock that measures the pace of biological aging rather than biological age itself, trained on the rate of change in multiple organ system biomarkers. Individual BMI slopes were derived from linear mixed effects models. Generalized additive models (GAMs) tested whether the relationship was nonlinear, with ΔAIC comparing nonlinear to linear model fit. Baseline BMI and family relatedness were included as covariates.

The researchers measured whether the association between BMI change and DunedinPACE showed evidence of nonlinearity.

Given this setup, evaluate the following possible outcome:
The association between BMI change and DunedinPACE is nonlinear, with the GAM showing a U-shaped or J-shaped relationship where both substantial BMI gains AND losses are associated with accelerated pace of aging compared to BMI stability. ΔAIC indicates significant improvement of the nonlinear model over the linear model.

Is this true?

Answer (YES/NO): NO